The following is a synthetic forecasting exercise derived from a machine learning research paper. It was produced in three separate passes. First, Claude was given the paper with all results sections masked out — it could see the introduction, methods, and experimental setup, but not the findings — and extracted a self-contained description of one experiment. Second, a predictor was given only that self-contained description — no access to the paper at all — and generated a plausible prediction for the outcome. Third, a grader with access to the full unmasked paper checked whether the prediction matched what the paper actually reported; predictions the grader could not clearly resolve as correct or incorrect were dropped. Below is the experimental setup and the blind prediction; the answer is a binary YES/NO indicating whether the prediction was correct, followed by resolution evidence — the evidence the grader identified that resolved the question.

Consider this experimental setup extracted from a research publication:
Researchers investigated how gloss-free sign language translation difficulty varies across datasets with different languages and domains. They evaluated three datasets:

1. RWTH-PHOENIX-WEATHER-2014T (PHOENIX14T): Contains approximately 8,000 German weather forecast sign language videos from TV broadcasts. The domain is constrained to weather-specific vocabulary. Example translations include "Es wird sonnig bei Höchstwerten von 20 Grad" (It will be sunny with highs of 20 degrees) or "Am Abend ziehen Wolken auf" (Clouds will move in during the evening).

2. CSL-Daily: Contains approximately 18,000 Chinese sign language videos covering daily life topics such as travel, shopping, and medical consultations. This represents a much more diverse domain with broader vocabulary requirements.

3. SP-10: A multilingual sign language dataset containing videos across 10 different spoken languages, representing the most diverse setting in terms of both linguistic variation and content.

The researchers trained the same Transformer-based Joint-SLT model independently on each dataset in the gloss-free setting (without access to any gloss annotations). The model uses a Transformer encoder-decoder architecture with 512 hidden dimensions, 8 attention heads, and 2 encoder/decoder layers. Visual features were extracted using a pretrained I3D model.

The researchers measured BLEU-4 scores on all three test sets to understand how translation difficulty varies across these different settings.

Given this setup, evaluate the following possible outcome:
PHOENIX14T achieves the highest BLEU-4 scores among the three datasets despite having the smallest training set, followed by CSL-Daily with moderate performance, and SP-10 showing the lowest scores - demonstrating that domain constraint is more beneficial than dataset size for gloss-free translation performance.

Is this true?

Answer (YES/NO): YES